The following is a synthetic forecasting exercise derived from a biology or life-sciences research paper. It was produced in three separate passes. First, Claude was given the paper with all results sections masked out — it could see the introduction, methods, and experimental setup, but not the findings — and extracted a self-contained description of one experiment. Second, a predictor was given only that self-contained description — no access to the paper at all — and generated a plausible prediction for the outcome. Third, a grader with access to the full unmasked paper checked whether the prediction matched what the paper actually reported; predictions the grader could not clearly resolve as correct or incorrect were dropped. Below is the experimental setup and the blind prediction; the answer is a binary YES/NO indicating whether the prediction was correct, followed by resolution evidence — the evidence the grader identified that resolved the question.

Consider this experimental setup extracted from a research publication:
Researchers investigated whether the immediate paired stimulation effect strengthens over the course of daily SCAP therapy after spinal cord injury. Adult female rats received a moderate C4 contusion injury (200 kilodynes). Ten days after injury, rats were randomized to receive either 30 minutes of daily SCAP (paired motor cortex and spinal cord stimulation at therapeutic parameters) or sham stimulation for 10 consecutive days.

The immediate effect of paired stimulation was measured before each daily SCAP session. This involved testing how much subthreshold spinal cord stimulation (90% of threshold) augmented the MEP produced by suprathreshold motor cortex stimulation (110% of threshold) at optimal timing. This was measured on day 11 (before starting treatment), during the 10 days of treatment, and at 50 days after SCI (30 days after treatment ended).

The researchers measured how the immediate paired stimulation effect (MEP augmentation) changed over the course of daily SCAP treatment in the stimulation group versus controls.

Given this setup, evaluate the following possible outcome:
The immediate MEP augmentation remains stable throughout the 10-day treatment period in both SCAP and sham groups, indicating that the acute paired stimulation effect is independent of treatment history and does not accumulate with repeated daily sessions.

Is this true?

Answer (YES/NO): NO